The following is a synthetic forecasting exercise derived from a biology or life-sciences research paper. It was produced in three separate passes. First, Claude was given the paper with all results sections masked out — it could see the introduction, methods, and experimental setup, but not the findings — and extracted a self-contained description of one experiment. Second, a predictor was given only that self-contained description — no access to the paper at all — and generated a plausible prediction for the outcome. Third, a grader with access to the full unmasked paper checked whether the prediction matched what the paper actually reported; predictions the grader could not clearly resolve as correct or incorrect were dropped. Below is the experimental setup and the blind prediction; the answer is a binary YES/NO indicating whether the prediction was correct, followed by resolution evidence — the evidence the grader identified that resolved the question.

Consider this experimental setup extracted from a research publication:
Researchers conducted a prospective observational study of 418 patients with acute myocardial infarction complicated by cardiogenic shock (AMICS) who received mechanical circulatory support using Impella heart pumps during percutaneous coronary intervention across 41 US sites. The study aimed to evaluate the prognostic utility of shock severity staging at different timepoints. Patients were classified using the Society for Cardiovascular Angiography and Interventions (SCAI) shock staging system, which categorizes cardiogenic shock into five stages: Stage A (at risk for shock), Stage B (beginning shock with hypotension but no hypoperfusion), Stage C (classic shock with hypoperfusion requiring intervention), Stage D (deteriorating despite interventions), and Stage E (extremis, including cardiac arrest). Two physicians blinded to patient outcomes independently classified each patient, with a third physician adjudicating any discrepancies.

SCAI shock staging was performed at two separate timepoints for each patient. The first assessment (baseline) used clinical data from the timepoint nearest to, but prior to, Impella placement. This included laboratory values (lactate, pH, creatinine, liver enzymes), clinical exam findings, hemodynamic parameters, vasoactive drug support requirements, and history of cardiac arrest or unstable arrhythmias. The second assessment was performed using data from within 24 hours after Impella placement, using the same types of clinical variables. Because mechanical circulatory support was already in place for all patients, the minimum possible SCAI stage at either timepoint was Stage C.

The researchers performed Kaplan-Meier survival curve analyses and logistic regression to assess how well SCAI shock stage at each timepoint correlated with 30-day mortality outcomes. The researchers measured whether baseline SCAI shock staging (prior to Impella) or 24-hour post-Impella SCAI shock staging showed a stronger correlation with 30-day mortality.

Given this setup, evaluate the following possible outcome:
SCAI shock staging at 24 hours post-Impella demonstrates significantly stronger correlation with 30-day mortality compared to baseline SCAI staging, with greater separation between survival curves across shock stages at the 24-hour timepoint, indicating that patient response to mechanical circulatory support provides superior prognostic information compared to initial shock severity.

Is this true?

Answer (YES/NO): YES